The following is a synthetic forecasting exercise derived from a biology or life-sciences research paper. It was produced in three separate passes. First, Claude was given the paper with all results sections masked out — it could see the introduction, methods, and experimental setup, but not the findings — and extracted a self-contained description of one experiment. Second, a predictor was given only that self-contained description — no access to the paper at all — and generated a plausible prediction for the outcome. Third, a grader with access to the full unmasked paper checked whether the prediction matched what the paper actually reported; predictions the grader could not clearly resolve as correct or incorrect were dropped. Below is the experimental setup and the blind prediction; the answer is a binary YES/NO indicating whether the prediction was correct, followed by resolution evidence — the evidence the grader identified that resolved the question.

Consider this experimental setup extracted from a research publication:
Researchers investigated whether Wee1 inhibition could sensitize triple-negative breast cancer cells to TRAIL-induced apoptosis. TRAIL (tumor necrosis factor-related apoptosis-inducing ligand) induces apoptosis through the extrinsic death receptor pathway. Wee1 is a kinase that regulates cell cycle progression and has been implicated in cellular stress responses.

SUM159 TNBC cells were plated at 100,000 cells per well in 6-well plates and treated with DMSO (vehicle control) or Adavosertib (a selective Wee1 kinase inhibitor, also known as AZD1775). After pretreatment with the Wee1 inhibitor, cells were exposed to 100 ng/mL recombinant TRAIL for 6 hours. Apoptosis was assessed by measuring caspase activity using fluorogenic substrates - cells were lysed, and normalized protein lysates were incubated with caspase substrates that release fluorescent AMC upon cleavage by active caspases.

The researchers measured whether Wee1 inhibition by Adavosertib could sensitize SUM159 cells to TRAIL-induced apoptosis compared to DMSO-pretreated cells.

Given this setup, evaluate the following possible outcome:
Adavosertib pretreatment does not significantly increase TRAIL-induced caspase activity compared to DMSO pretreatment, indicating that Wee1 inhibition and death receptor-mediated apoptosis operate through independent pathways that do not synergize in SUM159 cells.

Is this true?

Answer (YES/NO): NO